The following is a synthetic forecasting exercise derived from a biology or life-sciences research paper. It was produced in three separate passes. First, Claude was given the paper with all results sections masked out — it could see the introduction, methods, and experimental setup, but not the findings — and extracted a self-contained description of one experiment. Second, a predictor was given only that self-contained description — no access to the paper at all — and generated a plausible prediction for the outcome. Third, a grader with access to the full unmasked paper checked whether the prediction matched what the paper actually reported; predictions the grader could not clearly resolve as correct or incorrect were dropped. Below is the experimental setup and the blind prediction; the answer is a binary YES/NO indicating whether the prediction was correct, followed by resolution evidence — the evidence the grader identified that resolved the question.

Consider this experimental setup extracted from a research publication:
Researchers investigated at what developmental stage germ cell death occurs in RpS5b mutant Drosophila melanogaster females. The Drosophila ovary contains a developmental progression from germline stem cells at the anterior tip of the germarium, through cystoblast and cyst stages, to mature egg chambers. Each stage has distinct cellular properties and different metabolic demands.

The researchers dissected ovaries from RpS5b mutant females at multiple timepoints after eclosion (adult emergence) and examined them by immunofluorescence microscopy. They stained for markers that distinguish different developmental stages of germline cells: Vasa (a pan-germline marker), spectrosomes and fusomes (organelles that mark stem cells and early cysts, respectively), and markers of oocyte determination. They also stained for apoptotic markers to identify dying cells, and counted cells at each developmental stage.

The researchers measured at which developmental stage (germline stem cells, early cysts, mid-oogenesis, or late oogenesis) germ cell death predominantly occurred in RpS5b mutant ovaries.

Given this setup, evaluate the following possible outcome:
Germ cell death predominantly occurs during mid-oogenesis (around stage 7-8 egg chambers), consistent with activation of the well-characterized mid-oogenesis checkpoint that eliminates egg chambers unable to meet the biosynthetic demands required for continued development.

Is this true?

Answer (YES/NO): YES